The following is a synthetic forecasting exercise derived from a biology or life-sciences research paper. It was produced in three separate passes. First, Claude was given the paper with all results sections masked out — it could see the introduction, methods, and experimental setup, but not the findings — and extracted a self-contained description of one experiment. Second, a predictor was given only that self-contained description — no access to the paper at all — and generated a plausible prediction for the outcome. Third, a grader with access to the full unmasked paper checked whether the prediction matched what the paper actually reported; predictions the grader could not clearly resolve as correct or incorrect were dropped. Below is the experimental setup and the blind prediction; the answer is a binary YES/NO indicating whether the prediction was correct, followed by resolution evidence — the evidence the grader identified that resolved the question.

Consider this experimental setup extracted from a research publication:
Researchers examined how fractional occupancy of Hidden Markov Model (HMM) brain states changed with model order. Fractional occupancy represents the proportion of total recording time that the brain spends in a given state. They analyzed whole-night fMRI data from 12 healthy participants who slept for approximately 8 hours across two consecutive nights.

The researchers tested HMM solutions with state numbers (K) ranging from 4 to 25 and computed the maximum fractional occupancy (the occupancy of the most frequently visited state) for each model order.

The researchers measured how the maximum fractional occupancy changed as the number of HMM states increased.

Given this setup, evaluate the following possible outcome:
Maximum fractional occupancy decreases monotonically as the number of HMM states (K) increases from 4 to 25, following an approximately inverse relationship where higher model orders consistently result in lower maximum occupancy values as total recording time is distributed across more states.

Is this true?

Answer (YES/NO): NO